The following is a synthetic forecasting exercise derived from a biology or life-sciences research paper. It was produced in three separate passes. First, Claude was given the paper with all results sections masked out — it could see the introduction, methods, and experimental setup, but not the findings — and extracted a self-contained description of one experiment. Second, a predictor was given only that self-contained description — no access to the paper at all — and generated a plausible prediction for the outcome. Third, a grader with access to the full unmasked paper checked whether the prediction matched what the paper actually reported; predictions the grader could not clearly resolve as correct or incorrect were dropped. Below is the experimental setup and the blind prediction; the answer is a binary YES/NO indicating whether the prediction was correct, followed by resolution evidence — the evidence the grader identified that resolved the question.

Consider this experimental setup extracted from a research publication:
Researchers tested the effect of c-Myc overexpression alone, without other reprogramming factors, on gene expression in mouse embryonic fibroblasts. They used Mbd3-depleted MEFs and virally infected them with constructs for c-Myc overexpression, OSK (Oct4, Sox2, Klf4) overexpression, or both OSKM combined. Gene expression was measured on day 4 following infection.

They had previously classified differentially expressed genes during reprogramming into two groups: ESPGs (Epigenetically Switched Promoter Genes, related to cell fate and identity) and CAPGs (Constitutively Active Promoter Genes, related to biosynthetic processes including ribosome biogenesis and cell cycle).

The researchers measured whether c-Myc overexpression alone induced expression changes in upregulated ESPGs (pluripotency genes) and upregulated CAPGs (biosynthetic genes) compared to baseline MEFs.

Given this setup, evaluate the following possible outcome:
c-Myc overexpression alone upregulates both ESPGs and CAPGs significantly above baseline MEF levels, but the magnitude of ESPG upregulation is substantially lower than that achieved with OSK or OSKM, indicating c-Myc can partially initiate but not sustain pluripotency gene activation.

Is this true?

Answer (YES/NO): NO